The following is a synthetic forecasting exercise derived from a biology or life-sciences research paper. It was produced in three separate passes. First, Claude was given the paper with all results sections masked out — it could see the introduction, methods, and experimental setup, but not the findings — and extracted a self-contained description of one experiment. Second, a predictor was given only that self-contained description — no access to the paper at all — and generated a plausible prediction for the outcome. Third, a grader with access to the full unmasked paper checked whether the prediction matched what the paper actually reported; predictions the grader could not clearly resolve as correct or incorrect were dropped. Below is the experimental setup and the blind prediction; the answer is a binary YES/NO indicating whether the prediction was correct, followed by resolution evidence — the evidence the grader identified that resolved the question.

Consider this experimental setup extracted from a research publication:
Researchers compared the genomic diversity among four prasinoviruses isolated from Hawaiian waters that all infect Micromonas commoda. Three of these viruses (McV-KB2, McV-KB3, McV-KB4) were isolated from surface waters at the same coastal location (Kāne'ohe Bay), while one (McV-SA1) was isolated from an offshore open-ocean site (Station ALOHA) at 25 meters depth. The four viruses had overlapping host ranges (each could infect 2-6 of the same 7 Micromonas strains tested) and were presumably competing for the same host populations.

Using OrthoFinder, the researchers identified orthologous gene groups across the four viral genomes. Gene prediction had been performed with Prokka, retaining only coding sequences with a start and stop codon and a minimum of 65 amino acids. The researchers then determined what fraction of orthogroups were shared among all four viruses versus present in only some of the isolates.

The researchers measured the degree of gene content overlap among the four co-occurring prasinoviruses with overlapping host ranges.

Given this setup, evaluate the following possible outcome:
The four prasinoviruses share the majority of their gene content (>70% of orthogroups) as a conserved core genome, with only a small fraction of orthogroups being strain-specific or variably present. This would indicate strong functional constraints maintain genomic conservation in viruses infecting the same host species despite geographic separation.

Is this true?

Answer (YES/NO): NO